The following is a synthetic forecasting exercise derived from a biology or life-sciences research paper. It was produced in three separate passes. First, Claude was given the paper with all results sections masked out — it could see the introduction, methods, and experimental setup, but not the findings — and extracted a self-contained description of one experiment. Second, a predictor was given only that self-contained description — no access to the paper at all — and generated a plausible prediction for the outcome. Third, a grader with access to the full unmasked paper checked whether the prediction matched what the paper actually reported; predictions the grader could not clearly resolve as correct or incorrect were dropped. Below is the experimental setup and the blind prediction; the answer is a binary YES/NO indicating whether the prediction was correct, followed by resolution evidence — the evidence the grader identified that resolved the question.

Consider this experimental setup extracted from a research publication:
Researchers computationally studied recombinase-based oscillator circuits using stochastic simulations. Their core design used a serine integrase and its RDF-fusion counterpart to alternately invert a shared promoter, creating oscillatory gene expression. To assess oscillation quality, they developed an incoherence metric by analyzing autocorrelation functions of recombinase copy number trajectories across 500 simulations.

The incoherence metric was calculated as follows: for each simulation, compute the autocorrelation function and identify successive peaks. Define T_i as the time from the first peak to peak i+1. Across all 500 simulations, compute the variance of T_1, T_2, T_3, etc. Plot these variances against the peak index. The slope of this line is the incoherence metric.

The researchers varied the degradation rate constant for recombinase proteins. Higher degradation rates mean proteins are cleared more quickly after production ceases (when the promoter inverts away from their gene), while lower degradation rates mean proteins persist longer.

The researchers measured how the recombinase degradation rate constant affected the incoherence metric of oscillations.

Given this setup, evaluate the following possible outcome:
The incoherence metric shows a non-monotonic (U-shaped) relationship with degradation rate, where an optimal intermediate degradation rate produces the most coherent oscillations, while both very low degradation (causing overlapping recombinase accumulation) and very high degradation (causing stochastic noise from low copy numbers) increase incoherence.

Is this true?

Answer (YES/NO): YES